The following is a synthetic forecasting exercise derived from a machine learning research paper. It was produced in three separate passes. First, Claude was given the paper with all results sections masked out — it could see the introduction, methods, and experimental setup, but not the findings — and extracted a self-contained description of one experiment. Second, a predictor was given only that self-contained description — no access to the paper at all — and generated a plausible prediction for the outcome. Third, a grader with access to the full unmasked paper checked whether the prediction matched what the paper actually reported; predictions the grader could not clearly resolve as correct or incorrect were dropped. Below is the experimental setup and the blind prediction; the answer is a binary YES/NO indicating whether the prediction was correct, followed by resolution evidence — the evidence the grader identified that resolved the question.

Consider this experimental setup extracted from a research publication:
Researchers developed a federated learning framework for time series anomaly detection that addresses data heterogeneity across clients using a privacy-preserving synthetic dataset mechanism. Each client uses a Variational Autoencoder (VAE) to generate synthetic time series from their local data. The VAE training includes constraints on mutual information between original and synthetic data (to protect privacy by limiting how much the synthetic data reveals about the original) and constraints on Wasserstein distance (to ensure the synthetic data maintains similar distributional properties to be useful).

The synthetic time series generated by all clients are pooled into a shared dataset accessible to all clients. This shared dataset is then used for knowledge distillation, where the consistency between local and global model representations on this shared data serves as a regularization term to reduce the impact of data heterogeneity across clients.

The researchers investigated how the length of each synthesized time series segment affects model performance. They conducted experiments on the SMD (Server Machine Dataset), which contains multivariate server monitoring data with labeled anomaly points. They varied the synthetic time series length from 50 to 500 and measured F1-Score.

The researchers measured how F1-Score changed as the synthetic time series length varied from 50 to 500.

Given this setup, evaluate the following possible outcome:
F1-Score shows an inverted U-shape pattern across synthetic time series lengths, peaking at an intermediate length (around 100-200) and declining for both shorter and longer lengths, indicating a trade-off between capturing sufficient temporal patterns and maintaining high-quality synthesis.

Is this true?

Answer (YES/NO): YES